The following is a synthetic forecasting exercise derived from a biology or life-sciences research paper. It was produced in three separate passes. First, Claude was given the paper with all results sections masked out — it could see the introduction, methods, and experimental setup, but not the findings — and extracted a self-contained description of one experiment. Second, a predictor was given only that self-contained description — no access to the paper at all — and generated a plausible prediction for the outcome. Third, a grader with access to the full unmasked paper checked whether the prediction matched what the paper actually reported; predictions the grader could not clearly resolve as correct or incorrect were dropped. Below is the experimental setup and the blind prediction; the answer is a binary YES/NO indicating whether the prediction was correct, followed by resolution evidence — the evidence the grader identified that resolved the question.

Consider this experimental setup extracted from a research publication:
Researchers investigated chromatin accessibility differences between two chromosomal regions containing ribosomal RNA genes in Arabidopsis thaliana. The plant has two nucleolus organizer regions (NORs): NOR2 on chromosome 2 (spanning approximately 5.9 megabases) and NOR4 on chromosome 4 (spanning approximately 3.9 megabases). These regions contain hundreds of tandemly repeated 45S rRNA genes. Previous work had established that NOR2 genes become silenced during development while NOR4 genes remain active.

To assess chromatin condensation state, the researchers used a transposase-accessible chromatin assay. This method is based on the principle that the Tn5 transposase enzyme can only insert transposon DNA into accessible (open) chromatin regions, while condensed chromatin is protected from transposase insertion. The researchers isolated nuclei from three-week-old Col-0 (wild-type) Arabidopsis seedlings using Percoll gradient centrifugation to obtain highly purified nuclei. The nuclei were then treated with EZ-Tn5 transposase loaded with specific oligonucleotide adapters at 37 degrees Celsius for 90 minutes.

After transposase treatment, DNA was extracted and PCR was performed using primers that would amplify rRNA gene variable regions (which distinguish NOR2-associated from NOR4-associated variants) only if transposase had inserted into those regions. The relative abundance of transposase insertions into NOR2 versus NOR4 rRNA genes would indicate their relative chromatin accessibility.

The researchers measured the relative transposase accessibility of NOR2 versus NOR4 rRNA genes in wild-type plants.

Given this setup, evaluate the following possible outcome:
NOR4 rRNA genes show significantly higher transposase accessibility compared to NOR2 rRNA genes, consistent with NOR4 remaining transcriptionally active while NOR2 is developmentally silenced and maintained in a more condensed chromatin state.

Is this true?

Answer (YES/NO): YES